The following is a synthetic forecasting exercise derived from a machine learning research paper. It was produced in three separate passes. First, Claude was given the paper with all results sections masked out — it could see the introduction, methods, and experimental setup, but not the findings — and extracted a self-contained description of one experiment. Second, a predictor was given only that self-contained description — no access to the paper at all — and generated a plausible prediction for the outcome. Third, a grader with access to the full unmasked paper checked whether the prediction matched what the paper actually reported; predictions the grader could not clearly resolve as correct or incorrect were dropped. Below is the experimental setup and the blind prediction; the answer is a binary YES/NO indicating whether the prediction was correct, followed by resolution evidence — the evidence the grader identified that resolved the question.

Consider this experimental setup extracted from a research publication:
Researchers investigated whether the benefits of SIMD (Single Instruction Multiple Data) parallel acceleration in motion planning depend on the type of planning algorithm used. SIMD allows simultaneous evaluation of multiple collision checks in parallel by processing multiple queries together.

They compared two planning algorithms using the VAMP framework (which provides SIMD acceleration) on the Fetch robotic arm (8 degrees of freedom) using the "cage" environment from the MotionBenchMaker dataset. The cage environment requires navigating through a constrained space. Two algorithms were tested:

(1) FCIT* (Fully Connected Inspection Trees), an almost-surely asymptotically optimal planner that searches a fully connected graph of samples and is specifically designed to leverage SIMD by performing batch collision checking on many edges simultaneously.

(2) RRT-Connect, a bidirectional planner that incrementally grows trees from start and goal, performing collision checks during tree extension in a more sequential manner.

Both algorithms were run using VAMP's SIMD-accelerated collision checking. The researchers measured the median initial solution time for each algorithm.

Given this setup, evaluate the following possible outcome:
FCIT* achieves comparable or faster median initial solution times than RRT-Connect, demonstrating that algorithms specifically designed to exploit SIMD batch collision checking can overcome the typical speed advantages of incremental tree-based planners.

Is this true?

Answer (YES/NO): NO